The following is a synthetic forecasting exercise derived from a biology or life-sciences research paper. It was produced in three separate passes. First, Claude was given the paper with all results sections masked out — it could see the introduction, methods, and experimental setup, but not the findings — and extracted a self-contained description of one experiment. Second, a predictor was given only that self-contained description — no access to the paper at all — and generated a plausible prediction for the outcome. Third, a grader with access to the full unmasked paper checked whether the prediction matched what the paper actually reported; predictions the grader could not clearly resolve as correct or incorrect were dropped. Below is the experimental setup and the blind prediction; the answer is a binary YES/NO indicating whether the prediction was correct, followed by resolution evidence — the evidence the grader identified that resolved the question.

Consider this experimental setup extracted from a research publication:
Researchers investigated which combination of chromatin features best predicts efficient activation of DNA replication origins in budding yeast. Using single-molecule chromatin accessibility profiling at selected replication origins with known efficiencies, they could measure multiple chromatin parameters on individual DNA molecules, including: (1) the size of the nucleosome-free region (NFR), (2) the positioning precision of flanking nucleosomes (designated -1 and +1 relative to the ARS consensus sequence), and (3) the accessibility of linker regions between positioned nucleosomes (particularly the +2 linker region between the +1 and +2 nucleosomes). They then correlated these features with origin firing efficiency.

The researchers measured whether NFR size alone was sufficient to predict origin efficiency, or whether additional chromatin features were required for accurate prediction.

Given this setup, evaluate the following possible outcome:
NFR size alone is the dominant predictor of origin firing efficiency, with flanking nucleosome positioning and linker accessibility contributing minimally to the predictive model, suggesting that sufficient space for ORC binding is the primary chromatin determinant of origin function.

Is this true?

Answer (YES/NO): NO